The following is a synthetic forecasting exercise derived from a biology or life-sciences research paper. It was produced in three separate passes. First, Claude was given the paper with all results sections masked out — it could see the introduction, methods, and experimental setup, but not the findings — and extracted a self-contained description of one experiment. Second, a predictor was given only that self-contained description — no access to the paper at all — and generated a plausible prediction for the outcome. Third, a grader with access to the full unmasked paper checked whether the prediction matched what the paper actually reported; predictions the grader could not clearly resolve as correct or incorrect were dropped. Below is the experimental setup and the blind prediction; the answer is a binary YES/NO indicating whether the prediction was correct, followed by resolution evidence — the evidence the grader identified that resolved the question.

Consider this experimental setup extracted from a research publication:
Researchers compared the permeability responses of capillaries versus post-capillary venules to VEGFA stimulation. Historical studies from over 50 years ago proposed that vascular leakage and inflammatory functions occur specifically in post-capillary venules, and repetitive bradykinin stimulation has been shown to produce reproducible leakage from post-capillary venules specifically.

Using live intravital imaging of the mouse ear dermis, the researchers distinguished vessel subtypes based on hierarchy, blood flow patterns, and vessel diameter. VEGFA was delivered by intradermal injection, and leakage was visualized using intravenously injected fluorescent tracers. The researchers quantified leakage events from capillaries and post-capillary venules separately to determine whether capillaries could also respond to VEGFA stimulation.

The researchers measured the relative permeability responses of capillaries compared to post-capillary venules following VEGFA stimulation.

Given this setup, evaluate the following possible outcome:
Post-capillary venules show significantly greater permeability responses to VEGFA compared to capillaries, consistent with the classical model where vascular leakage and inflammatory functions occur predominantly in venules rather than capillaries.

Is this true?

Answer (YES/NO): NO